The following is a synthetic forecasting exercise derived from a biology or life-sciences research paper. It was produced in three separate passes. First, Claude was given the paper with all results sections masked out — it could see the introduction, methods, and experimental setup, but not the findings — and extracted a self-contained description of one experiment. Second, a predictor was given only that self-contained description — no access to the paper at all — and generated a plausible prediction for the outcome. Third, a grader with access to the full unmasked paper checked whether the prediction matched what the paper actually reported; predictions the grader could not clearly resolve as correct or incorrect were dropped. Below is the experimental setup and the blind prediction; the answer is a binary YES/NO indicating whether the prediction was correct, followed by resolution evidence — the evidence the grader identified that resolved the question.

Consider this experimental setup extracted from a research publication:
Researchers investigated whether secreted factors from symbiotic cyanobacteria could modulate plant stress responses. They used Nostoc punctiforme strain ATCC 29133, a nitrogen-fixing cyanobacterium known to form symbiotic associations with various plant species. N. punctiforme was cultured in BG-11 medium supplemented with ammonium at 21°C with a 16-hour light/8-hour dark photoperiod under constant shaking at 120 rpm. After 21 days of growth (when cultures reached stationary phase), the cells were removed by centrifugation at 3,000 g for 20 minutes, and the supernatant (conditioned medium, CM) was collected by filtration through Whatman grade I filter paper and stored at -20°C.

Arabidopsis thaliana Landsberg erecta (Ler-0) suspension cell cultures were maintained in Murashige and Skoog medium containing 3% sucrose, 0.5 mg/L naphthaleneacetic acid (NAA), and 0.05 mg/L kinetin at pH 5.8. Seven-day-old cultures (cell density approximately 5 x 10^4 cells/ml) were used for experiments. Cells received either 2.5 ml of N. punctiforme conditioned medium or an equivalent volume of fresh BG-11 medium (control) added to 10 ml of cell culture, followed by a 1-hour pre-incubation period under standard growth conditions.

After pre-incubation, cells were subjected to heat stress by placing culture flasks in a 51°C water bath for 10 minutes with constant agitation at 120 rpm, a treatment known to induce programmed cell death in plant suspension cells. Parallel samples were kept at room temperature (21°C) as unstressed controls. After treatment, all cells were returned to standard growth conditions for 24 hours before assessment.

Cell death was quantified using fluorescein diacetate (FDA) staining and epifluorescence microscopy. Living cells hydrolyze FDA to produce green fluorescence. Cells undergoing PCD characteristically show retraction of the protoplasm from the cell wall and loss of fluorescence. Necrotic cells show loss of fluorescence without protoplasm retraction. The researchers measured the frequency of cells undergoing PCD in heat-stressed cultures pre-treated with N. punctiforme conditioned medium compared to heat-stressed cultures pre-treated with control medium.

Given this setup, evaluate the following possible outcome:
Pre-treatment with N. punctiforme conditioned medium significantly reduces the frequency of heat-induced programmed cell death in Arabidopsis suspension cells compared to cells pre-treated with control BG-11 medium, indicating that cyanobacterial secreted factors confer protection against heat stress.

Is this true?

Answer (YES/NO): YES